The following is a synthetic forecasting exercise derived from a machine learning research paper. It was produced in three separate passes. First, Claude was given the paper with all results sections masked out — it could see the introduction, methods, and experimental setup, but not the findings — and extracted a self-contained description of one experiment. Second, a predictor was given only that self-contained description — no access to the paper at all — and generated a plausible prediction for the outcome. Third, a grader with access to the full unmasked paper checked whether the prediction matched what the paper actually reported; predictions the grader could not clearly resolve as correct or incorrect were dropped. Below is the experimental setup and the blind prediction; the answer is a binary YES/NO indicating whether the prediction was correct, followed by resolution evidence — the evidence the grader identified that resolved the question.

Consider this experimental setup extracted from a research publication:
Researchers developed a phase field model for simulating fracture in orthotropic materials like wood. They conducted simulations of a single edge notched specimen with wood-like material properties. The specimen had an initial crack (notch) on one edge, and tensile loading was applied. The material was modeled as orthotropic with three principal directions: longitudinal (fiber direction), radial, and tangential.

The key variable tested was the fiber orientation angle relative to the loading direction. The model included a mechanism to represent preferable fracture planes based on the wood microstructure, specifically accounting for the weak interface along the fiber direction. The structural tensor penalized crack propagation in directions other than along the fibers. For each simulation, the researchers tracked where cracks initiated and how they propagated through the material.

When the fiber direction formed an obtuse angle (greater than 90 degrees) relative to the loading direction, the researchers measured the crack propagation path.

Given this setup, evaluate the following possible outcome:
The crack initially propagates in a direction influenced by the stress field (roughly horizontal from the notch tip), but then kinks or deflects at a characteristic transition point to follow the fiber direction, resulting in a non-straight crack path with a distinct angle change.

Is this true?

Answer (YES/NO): NO